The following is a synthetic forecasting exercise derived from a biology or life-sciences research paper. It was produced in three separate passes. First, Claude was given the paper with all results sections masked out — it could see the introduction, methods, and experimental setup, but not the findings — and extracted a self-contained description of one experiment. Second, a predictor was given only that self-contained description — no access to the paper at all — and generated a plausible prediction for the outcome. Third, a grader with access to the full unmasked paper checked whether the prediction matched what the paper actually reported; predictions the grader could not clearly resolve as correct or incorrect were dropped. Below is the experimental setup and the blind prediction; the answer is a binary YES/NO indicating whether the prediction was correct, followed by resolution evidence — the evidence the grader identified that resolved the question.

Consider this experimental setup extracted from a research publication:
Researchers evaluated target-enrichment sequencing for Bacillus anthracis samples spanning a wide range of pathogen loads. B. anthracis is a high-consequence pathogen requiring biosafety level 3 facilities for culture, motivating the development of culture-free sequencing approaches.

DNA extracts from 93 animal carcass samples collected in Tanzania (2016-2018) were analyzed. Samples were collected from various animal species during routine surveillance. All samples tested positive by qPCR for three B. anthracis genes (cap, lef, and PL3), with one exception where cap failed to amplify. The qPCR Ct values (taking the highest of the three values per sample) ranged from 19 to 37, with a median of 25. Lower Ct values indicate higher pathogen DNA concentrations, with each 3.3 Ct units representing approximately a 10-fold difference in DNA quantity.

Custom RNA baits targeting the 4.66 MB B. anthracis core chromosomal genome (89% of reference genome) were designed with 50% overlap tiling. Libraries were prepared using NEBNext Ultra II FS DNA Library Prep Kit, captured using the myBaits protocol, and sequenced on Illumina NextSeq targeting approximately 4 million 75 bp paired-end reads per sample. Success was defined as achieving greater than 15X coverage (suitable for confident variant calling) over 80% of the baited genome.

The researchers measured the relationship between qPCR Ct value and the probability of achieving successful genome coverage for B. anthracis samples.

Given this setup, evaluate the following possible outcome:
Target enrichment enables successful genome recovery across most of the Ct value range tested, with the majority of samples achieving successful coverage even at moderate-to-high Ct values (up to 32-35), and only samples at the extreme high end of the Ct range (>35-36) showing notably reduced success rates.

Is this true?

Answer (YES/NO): NO